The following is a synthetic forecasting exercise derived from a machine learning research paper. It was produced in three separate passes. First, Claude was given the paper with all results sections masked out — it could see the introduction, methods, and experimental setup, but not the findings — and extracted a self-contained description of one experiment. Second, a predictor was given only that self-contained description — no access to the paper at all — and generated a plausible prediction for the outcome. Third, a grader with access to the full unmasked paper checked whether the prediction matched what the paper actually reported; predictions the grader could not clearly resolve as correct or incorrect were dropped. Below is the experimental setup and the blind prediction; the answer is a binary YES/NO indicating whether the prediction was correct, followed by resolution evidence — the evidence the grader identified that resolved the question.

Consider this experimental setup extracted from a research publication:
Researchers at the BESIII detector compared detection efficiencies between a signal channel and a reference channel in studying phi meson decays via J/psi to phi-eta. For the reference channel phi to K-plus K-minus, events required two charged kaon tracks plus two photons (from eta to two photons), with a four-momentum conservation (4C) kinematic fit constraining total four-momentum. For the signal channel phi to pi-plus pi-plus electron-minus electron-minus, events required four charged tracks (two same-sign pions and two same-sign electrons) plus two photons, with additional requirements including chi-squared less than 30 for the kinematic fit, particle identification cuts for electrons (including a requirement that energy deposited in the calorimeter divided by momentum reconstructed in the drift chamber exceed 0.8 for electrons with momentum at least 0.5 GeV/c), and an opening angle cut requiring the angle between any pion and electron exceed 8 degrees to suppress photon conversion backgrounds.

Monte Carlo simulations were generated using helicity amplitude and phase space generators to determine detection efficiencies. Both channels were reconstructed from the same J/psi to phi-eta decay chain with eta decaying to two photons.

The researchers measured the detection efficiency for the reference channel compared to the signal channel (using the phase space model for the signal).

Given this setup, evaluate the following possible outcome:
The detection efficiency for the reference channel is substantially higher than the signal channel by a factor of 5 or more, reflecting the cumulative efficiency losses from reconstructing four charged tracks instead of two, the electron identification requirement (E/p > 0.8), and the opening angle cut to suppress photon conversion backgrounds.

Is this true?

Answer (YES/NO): YES